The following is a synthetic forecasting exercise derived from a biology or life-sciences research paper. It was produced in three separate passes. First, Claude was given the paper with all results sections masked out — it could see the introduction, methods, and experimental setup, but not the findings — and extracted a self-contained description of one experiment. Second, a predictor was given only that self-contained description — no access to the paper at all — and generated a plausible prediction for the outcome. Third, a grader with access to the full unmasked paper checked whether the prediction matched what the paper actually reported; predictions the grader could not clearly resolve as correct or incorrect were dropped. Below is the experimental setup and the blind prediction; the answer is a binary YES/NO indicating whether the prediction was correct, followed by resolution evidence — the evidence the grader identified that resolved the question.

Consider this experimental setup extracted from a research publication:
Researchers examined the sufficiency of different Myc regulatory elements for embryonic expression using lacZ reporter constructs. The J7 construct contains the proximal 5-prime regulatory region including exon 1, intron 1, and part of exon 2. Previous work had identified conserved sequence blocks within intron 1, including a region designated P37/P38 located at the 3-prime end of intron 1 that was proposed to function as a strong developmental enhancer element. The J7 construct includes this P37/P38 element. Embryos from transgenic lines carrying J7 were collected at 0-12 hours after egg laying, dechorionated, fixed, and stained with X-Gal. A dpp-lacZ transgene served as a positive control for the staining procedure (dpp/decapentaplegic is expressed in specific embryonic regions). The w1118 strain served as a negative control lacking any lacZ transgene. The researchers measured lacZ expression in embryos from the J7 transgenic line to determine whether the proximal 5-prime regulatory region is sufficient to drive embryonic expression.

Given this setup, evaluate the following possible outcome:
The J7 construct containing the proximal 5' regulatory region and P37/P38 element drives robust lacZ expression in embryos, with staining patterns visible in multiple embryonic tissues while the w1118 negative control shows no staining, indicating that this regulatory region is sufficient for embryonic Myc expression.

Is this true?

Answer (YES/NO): YES